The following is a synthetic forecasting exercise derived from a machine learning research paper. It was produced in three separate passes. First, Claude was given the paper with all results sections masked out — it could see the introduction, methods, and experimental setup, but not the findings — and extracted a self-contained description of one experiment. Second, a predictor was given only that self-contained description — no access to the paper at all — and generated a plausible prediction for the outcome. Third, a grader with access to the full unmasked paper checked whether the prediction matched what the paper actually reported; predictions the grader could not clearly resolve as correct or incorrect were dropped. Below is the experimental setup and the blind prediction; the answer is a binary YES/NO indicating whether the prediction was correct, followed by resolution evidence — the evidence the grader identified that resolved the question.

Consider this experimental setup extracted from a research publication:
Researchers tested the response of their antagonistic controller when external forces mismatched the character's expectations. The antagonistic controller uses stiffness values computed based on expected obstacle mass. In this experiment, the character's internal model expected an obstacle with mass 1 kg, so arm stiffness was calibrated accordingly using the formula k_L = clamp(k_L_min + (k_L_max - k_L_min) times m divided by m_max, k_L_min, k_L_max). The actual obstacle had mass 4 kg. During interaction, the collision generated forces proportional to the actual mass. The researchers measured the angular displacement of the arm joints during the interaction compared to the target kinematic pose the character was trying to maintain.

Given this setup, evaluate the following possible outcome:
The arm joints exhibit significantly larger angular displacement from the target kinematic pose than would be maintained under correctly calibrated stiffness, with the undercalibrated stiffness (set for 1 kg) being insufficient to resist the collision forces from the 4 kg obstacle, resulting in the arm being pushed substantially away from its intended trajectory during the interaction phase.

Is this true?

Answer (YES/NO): YES